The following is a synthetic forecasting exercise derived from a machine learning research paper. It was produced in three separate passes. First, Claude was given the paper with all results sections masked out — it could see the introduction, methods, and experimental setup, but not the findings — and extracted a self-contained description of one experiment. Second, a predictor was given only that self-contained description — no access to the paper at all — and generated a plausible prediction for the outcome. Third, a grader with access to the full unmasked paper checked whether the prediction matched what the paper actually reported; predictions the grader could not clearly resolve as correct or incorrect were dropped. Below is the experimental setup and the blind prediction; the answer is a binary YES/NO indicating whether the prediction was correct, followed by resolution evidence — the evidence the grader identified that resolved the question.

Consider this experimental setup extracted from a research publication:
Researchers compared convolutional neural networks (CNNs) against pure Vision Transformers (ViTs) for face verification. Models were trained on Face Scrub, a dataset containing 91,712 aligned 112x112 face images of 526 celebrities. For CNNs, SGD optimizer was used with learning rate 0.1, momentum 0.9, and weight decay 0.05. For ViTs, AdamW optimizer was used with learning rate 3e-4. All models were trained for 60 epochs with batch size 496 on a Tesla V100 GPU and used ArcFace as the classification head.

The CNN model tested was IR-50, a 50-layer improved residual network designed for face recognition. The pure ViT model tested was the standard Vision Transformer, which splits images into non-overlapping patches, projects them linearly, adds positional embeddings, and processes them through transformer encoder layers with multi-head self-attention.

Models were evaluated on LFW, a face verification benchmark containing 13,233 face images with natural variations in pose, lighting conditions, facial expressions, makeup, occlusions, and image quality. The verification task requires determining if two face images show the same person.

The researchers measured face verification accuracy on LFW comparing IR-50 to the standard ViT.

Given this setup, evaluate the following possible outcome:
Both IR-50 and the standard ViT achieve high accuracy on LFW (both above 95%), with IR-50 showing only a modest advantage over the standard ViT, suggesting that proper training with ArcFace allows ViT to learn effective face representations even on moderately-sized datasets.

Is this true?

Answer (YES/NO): NO